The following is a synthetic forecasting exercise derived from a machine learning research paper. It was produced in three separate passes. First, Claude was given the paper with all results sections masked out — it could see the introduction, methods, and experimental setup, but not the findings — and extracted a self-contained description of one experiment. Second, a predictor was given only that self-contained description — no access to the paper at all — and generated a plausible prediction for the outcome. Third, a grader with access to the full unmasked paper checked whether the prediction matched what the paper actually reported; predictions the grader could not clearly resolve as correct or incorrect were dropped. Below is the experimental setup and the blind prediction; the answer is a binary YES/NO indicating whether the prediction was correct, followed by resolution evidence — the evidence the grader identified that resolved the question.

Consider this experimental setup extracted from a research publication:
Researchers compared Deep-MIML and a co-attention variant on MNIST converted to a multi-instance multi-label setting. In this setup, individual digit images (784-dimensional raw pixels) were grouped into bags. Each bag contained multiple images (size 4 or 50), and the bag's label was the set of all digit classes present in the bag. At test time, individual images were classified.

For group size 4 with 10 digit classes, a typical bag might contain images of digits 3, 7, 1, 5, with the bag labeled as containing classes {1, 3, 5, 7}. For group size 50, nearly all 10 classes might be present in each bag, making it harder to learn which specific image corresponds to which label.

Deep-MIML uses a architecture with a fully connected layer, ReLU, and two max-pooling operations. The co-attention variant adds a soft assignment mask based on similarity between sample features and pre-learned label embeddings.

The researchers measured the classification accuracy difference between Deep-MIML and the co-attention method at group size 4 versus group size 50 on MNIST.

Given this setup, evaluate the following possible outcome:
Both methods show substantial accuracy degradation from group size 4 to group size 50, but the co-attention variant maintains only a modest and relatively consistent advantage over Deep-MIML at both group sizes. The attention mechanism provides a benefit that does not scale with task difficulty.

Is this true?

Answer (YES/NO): NO